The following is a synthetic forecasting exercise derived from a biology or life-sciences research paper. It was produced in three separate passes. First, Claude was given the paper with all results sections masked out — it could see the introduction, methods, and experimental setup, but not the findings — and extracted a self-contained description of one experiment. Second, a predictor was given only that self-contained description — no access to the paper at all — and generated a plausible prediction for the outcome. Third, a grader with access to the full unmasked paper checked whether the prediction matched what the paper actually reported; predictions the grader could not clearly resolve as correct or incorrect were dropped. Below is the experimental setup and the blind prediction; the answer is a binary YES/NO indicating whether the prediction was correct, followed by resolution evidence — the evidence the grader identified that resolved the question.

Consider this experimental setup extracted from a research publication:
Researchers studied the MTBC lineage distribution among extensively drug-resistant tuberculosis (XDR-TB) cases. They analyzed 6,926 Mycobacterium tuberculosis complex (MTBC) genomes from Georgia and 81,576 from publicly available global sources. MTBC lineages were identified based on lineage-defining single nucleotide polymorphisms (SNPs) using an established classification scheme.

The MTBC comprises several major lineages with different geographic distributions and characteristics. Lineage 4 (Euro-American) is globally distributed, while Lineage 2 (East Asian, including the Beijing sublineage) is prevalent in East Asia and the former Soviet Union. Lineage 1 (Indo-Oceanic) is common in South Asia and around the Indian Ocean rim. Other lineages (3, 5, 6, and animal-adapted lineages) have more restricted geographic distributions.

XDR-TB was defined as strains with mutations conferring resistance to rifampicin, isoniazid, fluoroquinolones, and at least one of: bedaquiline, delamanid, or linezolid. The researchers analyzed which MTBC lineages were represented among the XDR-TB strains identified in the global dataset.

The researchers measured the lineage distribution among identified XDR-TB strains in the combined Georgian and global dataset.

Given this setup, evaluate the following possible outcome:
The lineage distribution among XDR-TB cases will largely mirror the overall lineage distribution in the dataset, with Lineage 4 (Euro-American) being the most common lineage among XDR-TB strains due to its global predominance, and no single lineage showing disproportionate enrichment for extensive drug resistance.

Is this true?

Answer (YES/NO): NO